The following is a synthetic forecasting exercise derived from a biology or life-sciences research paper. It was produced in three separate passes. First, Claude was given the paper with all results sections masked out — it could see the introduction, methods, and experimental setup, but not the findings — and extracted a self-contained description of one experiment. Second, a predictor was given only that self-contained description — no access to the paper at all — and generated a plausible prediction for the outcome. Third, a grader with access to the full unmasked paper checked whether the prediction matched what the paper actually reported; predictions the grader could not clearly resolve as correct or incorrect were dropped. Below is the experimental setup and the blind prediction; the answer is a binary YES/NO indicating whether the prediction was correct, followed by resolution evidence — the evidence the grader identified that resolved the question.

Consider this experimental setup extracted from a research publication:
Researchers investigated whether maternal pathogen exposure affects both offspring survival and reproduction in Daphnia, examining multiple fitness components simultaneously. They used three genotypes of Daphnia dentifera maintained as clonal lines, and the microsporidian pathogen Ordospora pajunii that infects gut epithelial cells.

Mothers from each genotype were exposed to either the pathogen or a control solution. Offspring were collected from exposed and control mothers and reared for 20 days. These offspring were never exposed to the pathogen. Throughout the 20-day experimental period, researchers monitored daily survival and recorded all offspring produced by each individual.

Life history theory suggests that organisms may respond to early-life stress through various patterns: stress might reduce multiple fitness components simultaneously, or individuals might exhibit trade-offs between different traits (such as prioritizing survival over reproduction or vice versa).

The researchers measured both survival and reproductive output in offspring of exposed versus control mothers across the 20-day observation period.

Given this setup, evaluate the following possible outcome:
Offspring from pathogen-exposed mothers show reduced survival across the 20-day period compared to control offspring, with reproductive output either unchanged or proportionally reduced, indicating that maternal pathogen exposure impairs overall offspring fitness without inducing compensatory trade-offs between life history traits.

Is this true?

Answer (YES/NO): YES